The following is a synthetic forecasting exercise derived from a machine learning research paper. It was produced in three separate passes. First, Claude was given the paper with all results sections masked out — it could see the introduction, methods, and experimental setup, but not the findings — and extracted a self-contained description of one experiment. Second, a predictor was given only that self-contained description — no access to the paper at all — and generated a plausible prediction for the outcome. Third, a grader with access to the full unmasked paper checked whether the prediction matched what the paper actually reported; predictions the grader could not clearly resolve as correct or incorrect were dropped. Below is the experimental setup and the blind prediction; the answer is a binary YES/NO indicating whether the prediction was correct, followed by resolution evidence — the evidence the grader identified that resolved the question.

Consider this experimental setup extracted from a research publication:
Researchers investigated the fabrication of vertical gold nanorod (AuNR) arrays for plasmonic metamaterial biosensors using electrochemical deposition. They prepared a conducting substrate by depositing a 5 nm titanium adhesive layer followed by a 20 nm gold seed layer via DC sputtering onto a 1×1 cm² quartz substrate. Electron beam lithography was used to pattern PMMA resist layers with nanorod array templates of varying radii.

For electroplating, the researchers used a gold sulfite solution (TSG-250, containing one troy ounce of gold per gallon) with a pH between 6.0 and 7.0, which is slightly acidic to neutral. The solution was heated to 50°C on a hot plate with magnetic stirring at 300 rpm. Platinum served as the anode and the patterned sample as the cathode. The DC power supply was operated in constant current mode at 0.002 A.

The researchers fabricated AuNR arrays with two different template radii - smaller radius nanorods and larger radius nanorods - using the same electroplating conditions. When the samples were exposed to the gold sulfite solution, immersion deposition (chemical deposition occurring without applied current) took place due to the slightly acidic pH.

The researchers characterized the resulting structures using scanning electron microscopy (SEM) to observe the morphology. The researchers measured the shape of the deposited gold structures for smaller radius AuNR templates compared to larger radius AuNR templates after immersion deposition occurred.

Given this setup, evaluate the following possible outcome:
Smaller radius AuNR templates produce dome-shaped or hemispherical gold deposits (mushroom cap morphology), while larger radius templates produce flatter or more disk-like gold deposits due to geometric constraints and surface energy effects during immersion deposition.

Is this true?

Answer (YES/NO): NO